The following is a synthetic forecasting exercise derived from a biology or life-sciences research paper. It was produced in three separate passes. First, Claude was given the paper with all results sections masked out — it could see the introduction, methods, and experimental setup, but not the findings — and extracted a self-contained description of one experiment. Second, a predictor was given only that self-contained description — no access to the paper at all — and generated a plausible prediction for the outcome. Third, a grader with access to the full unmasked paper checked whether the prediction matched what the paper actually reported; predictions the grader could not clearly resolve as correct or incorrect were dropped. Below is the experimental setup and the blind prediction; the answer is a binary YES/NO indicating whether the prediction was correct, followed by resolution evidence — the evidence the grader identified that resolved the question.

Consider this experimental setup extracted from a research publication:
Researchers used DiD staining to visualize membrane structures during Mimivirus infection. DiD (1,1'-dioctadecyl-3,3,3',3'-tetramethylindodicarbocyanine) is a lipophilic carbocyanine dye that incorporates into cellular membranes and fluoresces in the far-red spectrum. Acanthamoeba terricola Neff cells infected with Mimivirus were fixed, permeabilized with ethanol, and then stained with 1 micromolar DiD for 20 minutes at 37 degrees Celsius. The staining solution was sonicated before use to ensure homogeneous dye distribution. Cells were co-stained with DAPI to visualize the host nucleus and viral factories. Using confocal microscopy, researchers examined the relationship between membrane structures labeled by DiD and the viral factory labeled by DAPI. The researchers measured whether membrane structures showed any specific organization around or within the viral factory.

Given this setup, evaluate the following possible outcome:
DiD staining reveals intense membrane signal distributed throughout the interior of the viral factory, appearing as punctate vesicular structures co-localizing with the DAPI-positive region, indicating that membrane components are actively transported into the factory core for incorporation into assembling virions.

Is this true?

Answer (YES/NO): NO